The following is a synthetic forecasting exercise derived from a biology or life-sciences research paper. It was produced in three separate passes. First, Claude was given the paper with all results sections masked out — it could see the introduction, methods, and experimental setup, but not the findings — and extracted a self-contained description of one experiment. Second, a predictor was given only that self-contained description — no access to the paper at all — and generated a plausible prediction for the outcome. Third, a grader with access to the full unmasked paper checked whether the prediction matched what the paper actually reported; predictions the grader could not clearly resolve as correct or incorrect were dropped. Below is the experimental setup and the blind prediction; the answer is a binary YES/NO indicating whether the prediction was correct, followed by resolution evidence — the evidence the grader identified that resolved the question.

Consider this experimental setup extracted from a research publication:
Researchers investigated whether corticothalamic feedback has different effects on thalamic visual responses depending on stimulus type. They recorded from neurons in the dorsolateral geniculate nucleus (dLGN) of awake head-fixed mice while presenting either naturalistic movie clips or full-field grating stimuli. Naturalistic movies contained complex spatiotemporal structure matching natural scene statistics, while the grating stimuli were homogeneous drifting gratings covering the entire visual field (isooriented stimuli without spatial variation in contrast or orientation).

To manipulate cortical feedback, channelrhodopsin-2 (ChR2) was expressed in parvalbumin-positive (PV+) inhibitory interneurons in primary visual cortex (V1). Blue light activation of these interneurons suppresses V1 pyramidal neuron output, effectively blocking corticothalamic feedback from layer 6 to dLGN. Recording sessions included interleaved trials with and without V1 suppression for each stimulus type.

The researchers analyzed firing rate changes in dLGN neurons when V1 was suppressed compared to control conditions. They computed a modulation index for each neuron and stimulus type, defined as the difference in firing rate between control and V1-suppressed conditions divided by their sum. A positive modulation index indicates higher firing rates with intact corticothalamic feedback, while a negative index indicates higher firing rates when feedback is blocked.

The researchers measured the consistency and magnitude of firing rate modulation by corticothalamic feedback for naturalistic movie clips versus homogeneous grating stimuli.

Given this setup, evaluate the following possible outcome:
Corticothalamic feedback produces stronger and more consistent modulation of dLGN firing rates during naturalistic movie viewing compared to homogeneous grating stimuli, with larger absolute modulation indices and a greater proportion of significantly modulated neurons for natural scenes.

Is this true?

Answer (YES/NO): YES